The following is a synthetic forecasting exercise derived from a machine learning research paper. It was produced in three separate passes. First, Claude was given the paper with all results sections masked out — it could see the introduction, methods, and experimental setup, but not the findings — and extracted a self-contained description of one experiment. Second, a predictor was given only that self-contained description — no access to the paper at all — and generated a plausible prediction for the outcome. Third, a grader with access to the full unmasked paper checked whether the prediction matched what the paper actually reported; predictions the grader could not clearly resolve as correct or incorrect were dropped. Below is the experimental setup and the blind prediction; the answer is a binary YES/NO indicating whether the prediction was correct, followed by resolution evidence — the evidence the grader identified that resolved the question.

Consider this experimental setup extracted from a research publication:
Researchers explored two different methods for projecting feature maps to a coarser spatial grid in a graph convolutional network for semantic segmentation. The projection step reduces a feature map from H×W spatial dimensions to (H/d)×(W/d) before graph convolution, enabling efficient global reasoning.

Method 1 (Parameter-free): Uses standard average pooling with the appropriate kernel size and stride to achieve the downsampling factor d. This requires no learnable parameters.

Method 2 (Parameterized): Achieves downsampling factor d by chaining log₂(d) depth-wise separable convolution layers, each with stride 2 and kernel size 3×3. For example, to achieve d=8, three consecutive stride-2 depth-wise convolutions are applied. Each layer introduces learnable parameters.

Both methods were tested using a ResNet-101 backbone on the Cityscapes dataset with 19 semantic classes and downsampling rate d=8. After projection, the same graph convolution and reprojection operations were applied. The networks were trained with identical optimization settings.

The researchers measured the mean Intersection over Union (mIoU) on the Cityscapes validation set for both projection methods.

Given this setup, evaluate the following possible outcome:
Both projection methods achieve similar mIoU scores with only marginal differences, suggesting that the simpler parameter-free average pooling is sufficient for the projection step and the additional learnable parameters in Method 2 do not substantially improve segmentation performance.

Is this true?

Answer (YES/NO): YES